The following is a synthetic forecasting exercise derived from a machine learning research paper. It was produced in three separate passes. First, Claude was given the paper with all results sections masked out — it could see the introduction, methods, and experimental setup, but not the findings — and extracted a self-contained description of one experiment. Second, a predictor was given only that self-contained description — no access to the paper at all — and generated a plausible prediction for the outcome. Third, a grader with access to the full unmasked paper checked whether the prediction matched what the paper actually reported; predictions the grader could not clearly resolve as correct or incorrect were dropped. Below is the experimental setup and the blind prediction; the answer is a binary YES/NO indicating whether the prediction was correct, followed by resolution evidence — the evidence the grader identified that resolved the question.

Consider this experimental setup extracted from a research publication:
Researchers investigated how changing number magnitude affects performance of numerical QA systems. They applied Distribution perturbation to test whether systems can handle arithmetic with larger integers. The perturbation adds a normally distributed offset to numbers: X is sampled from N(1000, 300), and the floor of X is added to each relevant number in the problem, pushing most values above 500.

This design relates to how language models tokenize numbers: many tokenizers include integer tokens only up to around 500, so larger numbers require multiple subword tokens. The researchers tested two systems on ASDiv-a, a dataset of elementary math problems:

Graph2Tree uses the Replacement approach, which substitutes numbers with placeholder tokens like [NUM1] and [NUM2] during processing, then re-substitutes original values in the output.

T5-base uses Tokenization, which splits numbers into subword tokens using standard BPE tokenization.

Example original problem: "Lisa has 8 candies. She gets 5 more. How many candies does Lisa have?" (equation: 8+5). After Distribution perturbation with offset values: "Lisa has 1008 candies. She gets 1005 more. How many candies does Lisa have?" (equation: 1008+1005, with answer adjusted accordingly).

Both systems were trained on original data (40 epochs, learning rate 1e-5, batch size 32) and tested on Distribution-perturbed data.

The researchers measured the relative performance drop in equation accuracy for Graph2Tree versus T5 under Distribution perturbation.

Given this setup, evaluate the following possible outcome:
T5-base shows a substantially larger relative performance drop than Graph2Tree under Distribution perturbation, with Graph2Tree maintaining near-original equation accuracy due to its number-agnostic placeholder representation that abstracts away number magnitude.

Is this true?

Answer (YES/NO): NO